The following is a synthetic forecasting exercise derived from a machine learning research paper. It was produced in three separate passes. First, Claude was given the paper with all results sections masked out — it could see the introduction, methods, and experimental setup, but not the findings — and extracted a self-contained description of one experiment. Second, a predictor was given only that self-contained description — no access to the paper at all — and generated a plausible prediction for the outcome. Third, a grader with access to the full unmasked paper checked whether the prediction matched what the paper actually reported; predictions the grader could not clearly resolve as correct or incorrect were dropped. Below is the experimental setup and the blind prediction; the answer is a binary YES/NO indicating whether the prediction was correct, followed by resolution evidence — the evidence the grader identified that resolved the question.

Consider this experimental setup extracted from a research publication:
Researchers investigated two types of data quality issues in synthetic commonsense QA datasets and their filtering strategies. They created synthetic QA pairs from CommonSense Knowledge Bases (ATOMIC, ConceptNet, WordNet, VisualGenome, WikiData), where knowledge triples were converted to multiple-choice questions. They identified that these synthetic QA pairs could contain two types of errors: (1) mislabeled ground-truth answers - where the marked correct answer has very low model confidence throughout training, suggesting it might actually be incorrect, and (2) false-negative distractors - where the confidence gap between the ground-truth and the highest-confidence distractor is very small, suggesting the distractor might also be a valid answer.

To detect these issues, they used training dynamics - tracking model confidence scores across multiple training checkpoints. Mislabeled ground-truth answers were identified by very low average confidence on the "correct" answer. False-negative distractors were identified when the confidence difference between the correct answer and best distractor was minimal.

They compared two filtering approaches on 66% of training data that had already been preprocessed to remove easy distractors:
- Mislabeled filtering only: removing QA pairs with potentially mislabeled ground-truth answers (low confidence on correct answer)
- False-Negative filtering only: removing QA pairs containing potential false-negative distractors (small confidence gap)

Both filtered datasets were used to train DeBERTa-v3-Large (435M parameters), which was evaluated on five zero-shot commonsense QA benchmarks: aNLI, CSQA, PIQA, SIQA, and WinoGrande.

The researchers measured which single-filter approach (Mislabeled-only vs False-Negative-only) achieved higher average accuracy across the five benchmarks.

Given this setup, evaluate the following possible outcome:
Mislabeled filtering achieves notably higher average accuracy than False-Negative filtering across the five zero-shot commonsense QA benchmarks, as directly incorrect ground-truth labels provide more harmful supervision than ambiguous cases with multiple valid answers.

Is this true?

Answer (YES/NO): NO